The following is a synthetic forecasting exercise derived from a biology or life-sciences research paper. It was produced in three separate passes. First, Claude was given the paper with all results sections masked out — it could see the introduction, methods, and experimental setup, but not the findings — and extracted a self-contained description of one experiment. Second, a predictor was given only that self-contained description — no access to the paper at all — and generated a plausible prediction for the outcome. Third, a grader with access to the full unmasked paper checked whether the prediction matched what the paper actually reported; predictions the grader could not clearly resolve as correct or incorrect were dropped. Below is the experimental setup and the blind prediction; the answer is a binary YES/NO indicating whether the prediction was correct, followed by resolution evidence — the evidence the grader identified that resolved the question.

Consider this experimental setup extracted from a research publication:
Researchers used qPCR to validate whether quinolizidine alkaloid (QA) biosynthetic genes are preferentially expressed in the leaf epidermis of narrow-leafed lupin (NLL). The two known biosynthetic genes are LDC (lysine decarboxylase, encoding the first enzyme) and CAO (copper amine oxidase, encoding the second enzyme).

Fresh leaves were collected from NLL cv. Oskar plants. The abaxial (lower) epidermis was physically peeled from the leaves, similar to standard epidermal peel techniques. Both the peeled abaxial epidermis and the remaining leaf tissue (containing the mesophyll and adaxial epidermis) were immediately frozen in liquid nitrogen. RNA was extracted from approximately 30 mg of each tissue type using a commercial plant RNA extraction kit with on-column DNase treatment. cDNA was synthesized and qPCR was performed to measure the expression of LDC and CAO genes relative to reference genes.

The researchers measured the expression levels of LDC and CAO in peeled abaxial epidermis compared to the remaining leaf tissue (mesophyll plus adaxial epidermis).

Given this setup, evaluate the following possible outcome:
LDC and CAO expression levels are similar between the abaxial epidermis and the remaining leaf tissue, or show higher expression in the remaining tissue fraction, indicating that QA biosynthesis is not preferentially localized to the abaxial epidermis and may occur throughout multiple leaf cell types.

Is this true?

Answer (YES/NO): NO